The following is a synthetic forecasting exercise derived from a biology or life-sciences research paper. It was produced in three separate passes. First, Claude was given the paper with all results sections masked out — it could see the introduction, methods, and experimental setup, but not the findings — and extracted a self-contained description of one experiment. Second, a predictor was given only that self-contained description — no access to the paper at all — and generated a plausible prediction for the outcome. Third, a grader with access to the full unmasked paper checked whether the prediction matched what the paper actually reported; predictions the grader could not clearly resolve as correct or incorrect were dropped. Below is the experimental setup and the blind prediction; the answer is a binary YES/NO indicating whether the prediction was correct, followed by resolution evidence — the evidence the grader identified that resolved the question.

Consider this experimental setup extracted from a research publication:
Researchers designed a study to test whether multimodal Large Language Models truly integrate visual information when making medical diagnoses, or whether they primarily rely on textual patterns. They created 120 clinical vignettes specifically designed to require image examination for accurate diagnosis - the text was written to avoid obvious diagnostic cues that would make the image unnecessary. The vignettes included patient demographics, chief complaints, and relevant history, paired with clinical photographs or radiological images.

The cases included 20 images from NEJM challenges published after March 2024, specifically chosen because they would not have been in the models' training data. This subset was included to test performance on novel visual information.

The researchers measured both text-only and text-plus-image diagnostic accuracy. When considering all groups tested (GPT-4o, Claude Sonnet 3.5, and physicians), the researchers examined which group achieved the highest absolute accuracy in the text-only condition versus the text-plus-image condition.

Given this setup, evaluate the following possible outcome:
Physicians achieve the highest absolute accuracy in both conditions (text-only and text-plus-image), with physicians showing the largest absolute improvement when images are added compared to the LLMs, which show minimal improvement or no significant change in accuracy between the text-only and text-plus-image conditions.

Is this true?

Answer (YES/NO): NO